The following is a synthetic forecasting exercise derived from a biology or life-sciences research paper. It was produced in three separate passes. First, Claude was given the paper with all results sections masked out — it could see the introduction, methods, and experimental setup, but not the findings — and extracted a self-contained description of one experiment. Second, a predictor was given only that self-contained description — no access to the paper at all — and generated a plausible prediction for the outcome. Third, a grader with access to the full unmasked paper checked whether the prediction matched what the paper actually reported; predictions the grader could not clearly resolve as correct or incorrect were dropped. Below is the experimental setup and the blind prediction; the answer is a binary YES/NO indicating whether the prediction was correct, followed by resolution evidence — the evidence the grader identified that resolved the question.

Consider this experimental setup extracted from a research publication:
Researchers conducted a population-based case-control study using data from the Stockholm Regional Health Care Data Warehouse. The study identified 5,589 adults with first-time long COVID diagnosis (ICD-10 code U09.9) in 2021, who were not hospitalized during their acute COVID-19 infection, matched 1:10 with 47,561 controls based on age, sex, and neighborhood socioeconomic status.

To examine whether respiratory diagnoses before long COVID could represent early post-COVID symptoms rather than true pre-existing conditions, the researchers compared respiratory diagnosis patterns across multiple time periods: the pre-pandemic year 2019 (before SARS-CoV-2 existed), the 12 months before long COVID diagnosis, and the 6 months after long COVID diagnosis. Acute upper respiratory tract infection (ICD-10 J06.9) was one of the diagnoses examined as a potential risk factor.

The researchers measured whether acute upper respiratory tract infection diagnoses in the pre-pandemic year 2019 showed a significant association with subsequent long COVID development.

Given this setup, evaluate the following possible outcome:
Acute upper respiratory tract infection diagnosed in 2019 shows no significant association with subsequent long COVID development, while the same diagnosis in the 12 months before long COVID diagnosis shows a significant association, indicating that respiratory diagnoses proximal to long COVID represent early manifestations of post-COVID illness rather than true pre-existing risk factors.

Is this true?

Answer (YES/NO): NO